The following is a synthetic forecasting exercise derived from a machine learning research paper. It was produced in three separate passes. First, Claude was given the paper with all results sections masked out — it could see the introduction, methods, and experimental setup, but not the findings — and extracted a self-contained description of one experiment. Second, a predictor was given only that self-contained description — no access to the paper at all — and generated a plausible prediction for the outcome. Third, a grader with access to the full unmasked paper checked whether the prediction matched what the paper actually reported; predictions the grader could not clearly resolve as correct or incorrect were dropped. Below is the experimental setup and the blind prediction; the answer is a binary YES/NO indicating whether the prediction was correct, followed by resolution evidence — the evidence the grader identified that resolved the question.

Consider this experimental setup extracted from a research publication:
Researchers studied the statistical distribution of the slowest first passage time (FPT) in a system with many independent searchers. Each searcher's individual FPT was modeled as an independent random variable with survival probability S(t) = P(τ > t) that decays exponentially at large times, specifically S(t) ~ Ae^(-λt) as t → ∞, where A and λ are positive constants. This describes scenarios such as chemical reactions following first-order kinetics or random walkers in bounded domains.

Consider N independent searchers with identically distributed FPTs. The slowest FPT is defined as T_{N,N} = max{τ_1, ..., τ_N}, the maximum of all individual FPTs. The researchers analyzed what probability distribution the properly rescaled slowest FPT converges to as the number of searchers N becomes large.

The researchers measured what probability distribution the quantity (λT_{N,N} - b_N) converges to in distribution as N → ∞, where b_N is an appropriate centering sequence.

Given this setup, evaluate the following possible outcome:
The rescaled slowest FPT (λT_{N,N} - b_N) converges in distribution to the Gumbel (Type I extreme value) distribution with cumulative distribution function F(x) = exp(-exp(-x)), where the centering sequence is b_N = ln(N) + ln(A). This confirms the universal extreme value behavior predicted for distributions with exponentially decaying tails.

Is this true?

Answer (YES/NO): YES